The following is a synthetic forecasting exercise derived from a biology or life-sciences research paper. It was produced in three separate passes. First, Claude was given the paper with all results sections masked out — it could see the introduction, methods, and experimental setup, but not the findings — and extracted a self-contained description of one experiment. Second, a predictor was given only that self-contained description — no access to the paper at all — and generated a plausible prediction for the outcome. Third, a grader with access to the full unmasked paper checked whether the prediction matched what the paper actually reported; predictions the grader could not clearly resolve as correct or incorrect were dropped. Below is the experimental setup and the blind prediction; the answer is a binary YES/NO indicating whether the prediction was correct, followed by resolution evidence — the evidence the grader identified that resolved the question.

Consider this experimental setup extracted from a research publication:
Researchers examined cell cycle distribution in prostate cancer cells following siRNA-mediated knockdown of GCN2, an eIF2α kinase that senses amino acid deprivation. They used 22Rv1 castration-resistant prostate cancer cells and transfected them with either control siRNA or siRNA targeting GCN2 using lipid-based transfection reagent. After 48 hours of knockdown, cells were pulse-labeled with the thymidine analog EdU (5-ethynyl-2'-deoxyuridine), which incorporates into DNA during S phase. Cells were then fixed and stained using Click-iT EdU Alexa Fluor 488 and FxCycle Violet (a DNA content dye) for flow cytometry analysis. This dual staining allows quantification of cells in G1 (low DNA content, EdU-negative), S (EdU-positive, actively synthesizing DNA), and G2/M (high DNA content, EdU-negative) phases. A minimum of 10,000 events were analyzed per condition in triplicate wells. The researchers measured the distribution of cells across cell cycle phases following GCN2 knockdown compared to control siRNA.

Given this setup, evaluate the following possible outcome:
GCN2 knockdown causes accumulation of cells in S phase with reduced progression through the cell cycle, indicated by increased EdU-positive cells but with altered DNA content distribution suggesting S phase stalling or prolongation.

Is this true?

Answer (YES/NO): NO